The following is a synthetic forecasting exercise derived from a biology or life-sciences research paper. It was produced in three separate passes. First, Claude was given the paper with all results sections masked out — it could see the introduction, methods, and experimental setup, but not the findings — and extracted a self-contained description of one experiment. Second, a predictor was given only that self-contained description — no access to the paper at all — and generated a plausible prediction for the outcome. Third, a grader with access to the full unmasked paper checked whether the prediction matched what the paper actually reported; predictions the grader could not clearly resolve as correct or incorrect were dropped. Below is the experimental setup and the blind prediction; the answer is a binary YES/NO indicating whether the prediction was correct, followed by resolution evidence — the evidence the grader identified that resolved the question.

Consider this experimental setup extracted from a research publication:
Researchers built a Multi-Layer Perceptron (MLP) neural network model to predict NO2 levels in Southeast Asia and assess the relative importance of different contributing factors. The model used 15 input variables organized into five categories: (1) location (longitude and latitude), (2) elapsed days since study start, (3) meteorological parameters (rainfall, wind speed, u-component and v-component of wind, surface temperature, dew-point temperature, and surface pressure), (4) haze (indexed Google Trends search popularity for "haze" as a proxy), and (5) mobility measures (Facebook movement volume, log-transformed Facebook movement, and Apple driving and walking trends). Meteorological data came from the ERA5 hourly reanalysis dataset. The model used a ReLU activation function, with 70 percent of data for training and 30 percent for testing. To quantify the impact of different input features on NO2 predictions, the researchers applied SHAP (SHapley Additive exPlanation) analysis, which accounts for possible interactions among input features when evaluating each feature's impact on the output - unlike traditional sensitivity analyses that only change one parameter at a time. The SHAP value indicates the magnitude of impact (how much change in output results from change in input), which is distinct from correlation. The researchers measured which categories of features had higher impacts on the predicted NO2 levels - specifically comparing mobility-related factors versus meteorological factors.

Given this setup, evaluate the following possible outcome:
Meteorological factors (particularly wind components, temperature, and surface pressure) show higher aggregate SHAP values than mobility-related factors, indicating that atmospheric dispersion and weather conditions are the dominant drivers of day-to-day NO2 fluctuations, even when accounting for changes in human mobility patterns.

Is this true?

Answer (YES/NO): NO